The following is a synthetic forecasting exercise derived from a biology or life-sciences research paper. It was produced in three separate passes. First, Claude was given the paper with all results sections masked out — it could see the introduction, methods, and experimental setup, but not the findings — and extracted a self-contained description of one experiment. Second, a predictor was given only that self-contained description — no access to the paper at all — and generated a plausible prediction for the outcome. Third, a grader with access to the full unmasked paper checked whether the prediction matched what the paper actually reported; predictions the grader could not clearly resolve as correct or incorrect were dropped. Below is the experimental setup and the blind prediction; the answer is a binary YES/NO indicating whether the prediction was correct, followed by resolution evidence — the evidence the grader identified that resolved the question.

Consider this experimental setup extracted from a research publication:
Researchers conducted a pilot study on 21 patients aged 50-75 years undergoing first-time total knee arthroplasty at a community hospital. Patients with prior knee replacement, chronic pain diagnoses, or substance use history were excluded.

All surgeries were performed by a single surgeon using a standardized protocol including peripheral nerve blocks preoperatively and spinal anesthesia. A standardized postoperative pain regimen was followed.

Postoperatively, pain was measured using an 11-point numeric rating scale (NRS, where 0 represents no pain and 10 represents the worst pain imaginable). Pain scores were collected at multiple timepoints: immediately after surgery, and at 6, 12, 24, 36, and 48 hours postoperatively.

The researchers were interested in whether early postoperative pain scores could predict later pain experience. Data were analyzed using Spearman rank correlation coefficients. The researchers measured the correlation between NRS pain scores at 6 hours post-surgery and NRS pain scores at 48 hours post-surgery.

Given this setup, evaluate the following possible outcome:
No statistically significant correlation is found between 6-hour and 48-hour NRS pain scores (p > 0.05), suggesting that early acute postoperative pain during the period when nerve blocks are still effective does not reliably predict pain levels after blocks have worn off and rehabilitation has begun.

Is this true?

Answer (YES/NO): NO